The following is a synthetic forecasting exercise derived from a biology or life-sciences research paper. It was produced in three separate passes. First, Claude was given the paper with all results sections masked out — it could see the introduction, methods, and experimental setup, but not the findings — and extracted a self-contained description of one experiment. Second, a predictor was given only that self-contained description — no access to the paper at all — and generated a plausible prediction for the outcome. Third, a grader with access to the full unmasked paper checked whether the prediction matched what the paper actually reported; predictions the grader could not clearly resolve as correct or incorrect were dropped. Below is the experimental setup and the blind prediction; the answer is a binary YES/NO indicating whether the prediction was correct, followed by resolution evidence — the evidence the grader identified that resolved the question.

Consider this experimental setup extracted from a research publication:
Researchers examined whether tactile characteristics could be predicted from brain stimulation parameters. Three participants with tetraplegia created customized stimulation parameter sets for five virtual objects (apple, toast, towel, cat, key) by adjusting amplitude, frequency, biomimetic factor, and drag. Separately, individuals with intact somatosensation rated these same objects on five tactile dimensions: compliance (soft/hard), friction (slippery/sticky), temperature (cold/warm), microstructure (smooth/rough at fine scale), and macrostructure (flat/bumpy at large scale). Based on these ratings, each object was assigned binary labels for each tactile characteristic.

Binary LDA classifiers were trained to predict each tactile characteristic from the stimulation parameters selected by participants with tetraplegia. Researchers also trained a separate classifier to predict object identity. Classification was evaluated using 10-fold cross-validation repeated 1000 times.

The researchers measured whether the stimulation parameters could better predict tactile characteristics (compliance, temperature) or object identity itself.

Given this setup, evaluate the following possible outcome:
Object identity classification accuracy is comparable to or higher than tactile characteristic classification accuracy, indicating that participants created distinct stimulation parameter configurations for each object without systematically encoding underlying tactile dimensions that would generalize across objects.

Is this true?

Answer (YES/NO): NO